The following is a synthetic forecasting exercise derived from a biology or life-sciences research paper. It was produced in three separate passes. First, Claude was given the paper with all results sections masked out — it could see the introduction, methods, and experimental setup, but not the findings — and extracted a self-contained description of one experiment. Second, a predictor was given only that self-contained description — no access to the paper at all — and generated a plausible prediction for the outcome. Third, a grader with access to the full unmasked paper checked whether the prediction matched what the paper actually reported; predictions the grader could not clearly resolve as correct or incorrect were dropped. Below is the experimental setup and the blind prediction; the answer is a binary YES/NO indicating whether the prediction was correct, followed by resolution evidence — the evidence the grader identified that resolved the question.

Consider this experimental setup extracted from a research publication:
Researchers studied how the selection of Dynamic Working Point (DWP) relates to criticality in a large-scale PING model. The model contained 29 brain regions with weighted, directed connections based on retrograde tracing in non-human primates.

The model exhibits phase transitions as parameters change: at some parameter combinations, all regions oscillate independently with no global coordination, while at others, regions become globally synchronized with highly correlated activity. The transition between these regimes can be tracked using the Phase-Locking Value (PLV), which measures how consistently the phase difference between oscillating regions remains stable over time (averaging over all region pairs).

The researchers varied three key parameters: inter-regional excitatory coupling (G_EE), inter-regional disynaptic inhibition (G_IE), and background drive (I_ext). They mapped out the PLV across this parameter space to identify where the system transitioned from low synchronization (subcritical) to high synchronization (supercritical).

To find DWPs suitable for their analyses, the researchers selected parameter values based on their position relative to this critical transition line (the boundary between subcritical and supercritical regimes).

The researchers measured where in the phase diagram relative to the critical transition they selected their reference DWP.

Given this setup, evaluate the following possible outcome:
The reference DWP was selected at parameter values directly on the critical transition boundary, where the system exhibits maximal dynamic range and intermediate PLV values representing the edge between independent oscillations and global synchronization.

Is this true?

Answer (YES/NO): NO